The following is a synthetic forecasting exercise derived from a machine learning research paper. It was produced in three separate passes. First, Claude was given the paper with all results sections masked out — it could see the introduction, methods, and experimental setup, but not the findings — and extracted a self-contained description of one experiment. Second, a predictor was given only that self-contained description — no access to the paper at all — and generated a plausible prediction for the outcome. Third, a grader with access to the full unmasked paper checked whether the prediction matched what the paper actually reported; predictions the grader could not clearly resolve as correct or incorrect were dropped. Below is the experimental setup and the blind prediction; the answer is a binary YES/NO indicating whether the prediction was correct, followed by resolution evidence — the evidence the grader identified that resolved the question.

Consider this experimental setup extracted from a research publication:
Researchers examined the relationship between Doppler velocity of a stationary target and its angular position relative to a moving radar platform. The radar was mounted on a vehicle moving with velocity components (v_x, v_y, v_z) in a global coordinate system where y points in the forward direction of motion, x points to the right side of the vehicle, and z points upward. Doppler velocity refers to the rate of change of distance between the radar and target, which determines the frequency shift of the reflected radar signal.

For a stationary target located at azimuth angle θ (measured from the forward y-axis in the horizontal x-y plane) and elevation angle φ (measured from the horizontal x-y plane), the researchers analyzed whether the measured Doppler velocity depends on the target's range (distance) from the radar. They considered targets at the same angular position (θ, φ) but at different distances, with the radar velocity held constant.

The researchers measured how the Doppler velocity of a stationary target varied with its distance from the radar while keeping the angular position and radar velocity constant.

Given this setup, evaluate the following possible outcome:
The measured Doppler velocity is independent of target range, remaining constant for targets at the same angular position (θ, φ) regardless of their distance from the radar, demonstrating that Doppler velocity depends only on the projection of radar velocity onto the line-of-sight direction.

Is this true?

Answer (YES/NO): YES